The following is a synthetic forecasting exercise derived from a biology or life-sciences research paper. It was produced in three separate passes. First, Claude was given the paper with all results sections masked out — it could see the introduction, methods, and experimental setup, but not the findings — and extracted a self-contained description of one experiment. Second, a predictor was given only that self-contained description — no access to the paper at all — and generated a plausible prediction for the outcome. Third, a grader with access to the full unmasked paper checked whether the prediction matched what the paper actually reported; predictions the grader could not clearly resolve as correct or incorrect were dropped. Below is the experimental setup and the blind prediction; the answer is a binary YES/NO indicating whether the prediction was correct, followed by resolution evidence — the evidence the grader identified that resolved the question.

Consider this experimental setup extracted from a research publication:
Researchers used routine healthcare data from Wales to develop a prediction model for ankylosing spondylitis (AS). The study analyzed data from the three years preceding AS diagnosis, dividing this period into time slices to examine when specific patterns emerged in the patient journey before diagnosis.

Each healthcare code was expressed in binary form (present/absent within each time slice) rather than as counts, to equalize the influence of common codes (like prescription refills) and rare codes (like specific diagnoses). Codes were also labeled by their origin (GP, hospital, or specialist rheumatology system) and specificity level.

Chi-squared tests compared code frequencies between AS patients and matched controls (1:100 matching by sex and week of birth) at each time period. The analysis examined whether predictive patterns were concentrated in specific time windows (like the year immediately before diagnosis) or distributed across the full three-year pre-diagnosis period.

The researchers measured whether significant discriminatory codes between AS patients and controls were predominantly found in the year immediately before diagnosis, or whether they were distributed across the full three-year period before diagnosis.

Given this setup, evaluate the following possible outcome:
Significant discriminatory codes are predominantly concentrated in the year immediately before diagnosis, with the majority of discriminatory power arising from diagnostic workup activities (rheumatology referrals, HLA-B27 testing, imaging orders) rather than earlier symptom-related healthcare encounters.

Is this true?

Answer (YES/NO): NO